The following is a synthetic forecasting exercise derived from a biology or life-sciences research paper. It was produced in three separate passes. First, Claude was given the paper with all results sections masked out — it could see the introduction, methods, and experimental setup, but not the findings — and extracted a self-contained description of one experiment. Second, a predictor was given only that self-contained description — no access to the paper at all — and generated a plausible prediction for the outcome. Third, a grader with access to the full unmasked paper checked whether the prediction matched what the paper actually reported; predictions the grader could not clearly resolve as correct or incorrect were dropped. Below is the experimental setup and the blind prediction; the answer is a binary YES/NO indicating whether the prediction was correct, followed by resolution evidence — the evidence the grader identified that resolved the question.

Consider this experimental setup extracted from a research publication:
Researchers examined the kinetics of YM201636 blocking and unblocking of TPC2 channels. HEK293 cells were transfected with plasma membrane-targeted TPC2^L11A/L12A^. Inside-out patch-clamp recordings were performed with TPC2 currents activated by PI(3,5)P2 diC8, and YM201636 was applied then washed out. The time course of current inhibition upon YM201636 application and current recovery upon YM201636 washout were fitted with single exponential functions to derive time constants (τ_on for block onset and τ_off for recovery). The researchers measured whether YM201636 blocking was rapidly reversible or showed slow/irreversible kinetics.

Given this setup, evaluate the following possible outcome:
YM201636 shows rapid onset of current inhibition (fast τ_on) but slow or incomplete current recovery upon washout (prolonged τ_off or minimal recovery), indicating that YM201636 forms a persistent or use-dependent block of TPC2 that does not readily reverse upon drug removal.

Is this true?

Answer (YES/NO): YES